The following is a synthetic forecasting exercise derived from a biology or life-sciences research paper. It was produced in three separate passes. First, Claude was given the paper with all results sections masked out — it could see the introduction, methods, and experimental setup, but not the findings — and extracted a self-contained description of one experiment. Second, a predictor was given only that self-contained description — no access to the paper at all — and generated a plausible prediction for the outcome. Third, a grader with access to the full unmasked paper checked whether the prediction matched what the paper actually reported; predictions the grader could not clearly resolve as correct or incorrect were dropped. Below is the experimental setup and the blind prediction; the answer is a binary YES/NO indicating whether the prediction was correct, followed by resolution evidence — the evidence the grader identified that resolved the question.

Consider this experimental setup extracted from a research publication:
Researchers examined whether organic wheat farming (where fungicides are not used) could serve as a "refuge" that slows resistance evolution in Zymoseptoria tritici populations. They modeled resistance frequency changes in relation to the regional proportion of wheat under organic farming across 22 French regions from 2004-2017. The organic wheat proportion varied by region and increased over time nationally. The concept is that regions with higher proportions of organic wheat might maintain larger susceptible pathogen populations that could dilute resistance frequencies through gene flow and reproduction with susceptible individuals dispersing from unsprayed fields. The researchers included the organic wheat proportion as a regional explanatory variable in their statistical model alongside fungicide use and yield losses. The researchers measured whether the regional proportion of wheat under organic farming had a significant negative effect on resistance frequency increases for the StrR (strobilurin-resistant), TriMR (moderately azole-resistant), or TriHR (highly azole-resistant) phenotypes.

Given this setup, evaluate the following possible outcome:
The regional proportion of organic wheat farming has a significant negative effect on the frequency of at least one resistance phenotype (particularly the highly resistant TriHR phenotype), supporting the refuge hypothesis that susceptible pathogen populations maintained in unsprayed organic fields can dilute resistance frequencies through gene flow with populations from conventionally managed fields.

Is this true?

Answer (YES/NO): NO